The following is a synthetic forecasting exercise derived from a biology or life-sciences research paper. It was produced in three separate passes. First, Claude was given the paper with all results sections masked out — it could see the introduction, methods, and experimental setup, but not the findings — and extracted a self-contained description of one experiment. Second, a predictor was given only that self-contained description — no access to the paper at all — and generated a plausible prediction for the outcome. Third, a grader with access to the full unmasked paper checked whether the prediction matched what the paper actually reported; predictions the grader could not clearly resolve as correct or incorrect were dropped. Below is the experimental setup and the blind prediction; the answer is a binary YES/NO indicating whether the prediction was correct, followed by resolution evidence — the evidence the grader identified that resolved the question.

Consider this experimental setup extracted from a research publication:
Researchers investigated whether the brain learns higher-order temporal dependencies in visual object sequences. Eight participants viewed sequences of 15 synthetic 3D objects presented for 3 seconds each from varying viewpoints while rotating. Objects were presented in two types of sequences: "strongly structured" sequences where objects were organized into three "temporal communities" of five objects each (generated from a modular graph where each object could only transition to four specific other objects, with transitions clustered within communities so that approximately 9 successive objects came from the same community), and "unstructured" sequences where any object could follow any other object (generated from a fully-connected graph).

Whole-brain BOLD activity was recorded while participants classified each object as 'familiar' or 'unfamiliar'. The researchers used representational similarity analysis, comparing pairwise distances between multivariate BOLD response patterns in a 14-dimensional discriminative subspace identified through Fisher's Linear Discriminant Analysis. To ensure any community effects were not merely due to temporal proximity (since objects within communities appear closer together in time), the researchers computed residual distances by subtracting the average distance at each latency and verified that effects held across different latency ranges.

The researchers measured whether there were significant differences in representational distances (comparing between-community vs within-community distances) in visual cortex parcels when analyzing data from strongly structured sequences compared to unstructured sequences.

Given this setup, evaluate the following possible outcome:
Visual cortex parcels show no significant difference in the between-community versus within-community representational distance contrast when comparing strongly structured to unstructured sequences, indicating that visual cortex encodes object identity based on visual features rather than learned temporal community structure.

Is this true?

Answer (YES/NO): NO